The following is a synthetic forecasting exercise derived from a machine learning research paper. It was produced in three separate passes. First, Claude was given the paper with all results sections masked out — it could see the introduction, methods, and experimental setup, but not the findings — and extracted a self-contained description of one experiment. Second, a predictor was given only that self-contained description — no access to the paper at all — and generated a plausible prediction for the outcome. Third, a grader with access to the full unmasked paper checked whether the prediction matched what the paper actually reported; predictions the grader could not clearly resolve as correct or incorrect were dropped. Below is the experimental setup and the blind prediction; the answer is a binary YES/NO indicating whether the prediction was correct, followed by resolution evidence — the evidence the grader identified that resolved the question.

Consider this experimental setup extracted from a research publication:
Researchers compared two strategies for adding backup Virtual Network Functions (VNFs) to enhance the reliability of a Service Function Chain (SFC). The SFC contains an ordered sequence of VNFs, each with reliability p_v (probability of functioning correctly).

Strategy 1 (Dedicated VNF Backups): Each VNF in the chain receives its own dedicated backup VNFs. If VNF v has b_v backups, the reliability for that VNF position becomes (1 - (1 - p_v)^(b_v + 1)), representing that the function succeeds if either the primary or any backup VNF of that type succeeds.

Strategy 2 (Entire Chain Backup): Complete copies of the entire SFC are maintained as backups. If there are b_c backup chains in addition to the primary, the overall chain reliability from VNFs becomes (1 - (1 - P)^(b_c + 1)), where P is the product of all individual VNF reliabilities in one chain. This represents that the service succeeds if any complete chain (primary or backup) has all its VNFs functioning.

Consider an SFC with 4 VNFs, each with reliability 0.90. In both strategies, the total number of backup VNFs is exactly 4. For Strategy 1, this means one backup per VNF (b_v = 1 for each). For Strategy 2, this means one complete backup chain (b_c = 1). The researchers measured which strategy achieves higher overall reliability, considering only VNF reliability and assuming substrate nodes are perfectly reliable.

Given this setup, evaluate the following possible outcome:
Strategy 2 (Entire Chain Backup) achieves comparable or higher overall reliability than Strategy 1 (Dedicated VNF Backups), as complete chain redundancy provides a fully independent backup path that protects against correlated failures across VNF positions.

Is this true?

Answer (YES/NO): NO